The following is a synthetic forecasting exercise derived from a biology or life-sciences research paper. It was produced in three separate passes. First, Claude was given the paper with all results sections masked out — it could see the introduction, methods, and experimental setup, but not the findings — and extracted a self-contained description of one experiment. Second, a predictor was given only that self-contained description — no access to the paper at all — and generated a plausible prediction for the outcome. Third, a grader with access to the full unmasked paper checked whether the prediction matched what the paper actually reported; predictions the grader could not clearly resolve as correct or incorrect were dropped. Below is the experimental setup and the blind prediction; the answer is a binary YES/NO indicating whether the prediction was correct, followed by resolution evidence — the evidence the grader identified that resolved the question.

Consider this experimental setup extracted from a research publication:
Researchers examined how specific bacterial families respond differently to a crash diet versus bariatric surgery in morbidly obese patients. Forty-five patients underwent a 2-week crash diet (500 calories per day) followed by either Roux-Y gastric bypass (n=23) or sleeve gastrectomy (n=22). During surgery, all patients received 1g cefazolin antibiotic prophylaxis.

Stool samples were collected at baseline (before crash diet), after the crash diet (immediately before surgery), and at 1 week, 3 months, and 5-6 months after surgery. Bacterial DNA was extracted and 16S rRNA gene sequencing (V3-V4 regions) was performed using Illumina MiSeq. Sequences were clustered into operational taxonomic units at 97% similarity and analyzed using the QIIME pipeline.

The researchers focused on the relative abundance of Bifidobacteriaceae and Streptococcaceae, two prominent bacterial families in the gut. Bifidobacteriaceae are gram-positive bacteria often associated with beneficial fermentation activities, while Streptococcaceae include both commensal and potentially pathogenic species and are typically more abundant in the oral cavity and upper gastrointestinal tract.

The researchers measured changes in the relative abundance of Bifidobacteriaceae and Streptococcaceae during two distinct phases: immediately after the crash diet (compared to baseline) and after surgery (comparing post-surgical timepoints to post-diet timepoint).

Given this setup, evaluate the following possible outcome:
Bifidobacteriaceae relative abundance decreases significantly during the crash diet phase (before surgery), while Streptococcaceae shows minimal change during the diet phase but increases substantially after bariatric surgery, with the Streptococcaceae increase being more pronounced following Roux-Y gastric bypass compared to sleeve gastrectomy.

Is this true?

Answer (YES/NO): NO